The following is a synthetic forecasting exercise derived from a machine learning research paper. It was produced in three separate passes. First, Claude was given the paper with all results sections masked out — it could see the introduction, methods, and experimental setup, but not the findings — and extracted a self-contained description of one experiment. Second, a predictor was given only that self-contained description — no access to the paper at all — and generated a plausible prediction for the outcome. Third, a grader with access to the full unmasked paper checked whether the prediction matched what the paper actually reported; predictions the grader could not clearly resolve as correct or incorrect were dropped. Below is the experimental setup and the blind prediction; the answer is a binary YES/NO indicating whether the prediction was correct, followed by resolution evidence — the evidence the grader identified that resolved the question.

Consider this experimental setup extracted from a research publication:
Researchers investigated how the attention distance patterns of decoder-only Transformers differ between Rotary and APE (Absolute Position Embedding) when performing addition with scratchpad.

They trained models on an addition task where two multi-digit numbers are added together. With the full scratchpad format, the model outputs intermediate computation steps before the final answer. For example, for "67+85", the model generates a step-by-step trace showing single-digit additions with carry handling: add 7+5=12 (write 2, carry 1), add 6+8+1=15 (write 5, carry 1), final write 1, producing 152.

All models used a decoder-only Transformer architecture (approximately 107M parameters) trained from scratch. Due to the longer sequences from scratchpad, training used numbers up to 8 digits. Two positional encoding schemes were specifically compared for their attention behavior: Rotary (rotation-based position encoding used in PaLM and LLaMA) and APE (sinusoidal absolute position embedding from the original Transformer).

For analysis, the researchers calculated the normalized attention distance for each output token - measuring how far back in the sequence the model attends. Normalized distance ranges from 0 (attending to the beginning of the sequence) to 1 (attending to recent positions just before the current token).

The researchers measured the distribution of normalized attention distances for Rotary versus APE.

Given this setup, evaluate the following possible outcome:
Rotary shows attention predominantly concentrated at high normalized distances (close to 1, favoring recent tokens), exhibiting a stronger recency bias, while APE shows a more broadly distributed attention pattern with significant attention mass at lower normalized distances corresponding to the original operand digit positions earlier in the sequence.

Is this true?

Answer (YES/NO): NO